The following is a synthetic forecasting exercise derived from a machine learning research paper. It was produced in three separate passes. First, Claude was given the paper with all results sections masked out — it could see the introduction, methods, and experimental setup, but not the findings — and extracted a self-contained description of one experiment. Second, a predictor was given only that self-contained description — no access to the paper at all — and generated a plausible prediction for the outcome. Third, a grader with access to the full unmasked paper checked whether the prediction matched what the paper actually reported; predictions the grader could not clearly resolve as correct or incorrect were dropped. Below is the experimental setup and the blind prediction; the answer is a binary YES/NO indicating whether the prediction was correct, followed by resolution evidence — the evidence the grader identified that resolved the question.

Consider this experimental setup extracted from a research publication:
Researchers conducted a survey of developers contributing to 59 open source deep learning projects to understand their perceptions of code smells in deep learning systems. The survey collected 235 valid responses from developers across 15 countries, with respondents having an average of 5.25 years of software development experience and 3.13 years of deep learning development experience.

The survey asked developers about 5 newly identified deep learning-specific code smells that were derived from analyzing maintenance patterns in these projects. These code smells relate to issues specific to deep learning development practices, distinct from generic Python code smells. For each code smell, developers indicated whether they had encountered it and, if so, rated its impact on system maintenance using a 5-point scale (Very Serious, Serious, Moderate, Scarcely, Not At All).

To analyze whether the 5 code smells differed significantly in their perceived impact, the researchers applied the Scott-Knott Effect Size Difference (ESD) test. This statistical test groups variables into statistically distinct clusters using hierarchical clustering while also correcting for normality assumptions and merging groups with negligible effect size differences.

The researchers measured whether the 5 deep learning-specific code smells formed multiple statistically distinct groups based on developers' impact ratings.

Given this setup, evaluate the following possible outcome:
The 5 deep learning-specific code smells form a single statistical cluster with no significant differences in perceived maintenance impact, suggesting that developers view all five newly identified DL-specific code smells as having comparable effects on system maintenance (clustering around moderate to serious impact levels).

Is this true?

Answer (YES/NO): NO